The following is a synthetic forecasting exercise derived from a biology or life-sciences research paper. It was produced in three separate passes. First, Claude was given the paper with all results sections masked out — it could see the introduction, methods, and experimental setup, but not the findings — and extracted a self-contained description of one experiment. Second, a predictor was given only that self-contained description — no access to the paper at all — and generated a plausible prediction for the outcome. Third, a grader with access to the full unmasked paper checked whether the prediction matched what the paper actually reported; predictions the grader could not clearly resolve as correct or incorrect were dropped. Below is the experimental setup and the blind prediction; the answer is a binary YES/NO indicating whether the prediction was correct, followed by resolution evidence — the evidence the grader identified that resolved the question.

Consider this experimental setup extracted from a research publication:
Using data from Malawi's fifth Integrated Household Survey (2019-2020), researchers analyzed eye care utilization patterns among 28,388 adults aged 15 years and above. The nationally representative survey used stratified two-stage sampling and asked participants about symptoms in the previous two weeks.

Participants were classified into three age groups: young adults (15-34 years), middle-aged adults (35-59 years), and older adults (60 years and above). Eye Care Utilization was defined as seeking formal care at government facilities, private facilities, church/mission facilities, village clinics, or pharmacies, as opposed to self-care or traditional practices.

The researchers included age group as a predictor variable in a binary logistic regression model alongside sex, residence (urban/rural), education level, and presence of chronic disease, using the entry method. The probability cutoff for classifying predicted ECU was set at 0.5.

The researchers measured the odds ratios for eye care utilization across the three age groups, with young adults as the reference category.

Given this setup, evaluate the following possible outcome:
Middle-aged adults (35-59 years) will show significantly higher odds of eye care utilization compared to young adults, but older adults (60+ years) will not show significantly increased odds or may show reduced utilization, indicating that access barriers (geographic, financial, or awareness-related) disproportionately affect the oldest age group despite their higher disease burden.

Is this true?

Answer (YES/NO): YES